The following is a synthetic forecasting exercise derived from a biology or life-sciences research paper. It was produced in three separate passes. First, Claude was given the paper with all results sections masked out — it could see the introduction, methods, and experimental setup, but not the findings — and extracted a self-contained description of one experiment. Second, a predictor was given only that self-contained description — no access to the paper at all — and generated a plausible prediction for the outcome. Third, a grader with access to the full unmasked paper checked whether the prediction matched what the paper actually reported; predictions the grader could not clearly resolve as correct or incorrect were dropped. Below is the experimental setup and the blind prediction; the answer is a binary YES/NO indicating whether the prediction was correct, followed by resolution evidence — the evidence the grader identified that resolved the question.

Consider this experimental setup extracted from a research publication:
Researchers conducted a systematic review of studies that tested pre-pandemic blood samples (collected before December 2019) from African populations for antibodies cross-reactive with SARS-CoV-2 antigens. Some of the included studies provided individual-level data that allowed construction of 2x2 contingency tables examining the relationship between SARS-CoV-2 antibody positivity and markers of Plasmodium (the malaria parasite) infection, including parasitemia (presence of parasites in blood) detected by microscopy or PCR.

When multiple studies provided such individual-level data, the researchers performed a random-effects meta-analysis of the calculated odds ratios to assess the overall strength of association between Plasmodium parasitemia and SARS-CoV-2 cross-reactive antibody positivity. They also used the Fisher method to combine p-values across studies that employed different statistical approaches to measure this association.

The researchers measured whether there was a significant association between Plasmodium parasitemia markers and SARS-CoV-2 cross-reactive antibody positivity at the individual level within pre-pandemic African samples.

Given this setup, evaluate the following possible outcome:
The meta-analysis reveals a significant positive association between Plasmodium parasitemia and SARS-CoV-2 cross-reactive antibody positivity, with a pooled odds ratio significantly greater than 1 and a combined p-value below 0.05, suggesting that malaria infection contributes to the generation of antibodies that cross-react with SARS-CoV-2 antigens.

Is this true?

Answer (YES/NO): NO